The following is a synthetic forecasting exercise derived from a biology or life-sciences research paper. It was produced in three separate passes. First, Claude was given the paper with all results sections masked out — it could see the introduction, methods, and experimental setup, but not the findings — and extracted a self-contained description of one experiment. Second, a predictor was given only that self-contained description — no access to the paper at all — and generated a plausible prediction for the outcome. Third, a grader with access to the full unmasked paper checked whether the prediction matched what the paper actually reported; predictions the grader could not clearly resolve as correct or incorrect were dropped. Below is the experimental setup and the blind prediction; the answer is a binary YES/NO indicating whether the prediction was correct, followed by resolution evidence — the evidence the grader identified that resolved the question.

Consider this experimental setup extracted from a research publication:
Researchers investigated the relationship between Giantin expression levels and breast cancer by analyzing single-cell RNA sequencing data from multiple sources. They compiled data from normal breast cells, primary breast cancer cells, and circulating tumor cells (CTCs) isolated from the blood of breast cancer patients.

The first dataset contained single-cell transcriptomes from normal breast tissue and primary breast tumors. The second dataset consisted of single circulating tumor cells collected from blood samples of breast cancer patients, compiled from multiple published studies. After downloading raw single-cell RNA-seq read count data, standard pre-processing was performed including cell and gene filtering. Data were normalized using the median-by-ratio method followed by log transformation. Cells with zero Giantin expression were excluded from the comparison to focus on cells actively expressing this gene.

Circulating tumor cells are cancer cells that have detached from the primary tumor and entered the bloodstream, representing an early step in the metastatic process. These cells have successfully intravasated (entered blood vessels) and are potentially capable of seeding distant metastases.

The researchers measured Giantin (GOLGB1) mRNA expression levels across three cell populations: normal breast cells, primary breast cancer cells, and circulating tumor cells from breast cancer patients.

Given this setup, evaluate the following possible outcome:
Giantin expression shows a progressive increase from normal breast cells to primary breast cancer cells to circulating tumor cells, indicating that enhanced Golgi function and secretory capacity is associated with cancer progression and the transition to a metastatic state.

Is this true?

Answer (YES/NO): NO